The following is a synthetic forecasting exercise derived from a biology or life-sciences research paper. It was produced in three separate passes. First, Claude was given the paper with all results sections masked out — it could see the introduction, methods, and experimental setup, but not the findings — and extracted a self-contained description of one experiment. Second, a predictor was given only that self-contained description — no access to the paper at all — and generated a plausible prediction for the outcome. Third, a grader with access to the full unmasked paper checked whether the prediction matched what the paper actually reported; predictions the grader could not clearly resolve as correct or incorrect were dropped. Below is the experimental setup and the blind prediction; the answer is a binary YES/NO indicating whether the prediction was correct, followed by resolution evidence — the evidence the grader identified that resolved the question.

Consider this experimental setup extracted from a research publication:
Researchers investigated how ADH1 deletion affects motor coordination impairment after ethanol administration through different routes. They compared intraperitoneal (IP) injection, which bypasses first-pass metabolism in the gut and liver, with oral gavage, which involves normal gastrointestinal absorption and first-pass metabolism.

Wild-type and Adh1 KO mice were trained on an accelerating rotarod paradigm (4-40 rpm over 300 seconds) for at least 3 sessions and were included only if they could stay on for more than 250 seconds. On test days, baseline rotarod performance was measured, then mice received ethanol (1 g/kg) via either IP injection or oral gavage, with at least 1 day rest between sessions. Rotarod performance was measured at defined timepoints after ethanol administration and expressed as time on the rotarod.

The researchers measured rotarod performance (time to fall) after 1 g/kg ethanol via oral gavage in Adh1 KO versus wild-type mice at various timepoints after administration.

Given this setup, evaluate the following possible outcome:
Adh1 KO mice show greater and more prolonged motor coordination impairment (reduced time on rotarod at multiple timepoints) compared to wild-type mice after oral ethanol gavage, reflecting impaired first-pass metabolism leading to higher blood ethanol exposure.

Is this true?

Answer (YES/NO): NO